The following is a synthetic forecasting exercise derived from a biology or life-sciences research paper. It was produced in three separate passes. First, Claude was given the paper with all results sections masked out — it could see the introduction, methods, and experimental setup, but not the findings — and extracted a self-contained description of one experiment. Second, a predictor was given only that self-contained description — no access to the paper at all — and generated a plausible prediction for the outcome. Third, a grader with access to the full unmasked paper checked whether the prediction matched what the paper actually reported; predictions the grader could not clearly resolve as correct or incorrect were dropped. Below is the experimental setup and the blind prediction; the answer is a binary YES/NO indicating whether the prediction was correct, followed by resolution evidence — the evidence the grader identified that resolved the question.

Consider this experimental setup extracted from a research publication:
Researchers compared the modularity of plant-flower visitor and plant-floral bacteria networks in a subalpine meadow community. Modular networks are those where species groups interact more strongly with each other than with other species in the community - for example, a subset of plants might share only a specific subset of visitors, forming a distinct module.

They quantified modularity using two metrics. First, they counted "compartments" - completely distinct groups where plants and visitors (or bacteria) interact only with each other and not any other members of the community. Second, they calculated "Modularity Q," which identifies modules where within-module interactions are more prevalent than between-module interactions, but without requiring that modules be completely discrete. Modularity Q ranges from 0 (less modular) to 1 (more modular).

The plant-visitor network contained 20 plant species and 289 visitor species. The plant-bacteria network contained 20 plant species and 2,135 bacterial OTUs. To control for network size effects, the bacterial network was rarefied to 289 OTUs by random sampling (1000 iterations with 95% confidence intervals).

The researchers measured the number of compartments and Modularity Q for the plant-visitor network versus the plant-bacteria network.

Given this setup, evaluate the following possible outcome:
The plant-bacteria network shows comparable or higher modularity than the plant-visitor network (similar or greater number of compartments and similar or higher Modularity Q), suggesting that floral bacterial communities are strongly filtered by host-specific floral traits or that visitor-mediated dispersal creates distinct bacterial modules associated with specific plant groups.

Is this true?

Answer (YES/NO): NO